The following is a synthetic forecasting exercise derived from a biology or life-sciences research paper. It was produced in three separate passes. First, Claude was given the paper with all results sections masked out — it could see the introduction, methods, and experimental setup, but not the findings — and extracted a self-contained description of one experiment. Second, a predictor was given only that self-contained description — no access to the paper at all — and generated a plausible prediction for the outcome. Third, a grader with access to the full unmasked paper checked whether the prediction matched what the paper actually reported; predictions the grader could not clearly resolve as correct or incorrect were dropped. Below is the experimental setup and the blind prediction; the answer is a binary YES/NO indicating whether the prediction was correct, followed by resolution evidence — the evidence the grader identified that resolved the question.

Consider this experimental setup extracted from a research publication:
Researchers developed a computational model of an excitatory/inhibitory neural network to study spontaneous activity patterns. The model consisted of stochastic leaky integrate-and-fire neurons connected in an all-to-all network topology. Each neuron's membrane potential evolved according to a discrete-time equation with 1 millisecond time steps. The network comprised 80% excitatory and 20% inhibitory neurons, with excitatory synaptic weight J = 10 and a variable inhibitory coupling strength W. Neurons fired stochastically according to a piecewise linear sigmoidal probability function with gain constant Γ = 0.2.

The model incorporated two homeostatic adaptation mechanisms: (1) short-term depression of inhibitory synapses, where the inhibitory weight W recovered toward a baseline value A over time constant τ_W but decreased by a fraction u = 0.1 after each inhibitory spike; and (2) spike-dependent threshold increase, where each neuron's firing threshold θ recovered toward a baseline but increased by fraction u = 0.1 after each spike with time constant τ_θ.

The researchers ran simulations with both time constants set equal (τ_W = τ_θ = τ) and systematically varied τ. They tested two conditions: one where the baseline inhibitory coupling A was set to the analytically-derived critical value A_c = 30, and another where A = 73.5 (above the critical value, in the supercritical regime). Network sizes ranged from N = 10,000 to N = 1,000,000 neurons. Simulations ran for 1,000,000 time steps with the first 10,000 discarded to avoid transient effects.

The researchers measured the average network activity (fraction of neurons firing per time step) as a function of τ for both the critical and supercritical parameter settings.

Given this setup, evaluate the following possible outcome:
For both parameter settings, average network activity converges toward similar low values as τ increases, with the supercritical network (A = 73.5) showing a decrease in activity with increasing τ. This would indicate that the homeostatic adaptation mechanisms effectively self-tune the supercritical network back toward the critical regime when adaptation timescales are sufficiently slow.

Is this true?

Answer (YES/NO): YES